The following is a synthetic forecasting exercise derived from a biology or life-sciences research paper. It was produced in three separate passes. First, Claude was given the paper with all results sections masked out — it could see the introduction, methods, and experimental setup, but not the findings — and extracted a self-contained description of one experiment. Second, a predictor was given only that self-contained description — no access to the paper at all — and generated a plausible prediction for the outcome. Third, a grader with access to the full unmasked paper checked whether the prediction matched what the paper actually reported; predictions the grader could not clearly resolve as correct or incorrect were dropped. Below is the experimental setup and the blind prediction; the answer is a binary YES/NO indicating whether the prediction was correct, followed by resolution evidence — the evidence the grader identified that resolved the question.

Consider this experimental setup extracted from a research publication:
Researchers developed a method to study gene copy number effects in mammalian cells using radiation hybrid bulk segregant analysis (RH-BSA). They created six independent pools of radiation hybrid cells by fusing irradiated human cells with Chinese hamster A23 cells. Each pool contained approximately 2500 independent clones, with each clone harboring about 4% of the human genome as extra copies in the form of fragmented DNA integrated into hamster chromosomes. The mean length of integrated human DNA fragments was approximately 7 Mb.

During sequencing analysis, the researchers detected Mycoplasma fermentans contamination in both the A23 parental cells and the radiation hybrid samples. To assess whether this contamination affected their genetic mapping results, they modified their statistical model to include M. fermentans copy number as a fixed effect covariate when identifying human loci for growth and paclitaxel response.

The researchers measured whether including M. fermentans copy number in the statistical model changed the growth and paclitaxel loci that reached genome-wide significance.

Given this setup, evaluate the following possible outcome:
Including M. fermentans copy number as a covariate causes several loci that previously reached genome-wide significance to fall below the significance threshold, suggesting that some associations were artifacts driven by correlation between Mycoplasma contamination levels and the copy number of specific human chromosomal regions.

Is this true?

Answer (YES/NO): NO